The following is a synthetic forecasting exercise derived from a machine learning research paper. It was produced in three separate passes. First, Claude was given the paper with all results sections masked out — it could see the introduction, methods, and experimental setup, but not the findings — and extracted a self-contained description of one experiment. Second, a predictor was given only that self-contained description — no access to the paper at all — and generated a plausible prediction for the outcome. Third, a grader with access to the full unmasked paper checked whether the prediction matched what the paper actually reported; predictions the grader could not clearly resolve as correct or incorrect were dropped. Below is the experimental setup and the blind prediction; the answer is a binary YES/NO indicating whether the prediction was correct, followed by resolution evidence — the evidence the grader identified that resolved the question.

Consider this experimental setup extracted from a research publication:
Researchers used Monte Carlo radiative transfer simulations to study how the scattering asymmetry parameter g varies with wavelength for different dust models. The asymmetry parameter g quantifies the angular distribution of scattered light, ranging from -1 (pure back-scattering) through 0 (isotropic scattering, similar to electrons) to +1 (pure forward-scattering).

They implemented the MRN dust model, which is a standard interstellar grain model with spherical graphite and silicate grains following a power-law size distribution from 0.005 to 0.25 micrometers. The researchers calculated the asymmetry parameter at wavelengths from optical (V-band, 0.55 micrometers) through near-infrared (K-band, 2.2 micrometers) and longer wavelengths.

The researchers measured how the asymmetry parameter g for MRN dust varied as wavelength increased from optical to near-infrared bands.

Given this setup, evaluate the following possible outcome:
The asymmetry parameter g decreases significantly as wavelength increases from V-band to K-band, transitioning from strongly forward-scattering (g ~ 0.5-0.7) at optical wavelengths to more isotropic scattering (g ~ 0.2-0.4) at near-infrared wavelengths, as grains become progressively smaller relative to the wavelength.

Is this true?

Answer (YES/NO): NO